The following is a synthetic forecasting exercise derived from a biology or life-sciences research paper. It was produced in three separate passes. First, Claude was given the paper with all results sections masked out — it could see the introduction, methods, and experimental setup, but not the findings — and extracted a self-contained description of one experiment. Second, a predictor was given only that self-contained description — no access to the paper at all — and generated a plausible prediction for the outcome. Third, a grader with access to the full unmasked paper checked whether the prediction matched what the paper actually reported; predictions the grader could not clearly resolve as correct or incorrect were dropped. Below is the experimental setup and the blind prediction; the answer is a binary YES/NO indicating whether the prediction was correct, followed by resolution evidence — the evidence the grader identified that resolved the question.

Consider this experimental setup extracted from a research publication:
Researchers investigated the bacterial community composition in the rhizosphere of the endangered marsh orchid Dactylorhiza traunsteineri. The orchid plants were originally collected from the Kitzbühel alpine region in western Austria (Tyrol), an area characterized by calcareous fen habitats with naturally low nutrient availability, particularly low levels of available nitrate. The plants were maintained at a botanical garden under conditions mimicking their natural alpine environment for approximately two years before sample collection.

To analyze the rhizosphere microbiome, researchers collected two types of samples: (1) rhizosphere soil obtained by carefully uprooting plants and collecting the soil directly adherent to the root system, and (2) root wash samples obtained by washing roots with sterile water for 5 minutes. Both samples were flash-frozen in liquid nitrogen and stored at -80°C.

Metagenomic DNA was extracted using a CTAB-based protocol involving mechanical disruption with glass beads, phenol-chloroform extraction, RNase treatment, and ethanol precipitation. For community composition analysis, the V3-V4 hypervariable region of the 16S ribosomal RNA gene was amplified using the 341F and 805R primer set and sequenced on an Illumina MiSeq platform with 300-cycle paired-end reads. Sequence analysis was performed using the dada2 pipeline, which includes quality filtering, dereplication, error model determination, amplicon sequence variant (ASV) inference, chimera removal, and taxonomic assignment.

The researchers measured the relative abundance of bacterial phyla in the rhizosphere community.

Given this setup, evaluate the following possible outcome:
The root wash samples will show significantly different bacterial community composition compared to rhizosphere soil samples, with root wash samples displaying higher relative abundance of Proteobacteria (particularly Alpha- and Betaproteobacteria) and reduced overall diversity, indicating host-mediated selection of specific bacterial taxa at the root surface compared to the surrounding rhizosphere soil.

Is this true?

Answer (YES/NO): NO